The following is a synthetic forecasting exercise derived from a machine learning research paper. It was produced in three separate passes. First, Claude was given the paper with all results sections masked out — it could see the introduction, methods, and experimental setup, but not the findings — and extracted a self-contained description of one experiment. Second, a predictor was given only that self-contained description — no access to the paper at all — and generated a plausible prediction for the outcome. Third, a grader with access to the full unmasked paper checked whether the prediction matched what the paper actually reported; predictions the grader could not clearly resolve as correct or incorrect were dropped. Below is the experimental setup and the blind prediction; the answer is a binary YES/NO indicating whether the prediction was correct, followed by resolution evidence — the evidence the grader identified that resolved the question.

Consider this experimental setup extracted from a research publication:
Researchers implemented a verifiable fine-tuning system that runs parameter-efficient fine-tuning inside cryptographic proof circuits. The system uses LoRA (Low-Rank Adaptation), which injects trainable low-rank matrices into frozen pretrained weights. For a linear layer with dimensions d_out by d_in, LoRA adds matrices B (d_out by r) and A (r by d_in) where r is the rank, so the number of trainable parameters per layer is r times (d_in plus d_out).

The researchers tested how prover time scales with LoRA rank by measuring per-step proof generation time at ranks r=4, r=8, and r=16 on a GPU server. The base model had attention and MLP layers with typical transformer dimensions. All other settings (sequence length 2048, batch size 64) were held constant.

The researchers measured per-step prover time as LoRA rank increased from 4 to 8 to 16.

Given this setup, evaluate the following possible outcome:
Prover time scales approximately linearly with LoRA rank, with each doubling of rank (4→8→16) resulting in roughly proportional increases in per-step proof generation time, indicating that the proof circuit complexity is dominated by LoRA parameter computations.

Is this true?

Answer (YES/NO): NO